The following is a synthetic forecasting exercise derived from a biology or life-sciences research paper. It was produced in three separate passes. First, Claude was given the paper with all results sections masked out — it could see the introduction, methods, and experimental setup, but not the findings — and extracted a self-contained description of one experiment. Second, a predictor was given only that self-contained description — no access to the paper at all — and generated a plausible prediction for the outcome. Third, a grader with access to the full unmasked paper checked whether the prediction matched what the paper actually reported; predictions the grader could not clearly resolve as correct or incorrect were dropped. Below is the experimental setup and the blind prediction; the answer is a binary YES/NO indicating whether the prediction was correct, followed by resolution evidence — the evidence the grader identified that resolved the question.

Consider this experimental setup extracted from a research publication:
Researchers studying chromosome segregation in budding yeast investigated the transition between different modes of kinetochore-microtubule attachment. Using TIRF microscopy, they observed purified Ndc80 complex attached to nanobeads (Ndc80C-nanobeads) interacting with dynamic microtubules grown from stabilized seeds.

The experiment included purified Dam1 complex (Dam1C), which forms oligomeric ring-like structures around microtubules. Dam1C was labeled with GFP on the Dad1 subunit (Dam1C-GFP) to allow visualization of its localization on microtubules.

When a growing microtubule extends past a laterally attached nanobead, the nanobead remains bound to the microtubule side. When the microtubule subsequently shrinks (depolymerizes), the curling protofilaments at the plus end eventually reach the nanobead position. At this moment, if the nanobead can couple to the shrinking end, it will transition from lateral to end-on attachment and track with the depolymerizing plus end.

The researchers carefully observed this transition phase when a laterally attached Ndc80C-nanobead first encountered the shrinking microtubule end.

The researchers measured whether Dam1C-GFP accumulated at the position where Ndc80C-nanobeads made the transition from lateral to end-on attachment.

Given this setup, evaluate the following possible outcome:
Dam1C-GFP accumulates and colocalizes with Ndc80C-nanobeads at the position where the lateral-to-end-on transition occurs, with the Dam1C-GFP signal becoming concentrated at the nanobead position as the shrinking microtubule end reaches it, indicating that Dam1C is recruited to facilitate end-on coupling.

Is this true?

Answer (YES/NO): NO